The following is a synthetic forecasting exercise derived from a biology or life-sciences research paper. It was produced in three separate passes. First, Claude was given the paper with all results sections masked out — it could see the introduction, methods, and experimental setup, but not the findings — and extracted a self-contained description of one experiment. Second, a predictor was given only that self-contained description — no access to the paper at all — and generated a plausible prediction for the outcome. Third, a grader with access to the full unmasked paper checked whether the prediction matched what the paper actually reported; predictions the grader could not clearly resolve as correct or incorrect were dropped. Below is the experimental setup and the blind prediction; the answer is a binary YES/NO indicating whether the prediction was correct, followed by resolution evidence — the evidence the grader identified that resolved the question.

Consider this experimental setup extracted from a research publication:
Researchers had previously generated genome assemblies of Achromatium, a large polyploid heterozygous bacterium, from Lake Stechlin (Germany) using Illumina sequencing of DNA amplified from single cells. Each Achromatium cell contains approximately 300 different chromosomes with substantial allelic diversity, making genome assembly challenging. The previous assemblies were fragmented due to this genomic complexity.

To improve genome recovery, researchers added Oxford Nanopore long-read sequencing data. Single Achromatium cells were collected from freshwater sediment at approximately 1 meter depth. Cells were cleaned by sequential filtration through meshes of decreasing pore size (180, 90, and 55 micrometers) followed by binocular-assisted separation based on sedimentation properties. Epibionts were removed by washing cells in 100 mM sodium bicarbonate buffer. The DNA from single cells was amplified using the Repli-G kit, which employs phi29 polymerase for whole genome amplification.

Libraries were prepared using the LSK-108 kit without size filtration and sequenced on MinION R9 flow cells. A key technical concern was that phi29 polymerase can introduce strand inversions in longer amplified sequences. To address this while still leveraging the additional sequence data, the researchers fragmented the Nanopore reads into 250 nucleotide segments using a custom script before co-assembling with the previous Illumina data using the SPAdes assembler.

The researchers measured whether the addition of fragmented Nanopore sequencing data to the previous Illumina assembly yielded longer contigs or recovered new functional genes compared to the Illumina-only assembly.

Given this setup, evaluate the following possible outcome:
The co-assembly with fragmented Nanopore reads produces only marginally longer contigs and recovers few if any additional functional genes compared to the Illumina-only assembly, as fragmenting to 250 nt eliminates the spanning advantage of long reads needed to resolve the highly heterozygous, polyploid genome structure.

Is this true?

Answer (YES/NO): YES